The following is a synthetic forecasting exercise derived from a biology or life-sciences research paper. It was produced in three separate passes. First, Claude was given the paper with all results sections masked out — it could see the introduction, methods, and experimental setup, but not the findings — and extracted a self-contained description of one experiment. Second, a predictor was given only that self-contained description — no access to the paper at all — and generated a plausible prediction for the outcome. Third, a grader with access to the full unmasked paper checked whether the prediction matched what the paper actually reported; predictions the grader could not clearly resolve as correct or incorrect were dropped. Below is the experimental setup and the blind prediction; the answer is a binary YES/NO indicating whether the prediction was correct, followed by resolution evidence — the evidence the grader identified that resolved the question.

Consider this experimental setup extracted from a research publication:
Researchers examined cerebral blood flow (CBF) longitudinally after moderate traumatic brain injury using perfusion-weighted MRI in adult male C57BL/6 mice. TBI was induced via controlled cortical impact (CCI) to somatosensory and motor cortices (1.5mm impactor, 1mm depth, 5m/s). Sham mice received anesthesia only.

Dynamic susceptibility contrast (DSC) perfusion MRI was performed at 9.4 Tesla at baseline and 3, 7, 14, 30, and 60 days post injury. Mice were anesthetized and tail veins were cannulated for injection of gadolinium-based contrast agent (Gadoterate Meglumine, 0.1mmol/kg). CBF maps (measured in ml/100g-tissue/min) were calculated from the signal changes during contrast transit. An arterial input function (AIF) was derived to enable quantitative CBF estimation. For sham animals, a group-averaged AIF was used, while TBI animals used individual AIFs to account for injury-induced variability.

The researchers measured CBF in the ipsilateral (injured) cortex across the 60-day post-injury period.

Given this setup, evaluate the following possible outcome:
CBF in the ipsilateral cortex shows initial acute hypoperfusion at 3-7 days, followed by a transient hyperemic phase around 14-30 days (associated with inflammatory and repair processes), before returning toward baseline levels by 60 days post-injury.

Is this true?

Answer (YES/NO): NO